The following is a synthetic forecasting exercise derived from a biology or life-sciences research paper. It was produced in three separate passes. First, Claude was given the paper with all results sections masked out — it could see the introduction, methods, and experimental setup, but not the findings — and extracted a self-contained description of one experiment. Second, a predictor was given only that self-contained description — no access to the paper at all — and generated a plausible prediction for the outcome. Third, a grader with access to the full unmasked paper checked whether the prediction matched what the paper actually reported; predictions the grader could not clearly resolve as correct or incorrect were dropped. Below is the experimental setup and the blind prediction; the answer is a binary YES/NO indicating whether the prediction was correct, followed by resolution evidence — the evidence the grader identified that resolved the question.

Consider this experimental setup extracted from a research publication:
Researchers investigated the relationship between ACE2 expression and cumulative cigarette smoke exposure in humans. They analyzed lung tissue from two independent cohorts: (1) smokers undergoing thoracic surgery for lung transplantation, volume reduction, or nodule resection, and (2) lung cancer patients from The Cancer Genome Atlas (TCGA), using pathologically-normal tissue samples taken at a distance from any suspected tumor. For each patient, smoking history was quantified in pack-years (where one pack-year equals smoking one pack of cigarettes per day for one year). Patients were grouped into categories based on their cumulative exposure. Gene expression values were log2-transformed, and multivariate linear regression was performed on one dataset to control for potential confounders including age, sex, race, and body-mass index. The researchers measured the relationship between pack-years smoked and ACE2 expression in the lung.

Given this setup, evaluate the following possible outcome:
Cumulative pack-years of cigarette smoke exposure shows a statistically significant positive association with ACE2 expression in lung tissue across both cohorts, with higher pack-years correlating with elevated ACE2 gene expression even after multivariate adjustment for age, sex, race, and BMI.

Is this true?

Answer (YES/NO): YES